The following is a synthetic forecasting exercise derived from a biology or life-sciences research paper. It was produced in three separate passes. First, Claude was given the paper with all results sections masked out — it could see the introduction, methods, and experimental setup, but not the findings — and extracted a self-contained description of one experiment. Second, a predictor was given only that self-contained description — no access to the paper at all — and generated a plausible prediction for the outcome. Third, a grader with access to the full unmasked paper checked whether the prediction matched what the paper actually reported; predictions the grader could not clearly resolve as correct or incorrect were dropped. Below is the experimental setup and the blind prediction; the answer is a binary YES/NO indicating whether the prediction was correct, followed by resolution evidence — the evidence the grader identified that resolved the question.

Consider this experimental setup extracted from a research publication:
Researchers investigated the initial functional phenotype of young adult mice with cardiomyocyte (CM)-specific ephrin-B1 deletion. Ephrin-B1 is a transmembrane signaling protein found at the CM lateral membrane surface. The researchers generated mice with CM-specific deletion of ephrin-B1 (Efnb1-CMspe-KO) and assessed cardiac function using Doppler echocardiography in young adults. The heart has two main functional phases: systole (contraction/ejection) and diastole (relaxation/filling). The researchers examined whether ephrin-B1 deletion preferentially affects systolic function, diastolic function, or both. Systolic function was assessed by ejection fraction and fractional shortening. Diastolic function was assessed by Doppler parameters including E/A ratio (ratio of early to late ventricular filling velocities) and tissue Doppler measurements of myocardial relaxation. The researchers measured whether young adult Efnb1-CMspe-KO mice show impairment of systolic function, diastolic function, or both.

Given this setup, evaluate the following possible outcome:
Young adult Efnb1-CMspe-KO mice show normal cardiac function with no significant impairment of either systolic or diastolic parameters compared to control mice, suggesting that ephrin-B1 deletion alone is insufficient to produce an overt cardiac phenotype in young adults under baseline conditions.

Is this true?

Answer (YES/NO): NO